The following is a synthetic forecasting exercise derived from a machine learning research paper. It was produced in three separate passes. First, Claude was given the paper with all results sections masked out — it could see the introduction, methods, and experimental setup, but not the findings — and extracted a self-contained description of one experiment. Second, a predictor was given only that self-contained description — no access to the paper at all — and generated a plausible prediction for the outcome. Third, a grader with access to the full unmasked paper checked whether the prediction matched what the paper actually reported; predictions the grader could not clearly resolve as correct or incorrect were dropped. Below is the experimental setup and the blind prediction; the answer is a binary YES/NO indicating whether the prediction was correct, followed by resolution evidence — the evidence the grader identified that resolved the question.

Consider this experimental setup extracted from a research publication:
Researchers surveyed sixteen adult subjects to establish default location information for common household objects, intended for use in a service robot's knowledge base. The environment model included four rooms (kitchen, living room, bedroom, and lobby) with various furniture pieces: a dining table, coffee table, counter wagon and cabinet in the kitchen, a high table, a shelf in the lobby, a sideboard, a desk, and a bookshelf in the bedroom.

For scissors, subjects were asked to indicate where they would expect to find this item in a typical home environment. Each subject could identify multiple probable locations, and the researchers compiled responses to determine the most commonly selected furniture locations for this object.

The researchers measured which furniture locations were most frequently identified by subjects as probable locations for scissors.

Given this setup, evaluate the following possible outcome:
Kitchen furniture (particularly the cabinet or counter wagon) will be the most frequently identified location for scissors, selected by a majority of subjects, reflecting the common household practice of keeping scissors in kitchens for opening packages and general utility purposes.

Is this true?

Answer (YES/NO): NO